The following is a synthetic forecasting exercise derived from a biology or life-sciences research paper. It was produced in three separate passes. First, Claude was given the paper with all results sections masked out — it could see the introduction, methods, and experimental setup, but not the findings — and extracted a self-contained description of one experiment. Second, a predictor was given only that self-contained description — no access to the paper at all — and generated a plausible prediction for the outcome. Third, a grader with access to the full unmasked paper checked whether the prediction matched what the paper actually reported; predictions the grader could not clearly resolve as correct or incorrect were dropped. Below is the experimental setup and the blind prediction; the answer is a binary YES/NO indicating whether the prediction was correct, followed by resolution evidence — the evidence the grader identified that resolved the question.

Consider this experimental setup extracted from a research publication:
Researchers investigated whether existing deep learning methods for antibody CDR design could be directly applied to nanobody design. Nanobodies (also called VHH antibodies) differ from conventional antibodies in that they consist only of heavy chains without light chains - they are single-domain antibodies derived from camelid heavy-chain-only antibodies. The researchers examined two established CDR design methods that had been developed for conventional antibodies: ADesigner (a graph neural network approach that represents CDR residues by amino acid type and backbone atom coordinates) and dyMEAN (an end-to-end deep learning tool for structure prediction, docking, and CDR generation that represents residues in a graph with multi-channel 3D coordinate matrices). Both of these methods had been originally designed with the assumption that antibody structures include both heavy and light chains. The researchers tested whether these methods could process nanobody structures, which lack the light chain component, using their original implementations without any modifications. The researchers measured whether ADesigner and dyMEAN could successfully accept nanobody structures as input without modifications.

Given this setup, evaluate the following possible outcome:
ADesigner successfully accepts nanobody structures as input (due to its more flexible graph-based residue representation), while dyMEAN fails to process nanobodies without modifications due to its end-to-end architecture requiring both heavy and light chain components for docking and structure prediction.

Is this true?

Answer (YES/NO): NO